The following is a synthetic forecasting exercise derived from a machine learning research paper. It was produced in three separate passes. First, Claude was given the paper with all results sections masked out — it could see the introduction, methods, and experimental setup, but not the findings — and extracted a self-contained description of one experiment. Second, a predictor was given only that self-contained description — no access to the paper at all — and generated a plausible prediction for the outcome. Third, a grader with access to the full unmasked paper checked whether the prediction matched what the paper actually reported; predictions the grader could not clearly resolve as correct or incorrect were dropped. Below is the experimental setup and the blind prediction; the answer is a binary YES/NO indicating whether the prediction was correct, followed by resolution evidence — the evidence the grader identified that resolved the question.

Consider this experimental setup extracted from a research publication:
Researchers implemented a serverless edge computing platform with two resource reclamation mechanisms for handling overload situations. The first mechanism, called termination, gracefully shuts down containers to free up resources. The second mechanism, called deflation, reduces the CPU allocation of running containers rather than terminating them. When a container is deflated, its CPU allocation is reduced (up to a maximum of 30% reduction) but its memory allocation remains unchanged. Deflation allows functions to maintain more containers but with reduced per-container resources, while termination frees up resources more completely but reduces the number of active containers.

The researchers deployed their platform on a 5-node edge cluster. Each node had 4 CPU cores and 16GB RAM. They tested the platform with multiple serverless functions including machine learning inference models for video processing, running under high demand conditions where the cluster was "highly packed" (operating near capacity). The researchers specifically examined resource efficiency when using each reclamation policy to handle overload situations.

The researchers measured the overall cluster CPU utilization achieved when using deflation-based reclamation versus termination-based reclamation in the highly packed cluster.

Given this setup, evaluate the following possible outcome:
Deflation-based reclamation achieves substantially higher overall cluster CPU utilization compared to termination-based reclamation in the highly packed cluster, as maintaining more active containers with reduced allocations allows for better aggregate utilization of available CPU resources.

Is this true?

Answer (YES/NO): YES